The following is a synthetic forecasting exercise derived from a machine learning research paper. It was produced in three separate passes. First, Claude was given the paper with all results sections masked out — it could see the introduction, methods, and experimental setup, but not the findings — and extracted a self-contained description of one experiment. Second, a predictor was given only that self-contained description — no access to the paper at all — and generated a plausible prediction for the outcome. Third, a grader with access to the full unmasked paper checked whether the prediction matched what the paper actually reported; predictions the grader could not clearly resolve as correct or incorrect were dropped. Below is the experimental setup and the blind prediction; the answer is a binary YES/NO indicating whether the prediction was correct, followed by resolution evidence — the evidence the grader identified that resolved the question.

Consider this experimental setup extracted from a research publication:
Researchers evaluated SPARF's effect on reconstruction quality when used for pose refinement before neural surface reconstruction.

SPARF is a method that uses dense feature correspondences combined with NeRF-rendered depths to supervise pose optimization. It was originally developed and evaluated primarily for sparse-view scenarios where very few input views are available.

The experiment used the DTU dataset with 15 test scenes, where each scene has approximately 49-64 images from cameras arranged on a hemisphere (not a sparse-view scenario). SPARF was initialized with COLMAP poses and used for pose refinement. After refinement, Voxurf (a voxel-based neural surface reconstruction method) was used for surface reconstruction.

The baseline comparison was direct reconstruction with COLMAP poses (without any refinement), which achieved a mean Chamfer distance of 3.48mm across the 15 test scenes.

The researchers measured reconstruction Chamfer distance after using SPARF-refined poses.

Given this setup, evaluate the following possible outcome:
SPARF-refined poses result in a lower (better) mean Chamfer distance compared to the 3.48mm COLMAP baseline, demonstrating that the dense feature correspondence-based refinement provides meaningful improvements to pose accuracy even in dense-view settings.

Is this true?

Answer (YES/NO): YES